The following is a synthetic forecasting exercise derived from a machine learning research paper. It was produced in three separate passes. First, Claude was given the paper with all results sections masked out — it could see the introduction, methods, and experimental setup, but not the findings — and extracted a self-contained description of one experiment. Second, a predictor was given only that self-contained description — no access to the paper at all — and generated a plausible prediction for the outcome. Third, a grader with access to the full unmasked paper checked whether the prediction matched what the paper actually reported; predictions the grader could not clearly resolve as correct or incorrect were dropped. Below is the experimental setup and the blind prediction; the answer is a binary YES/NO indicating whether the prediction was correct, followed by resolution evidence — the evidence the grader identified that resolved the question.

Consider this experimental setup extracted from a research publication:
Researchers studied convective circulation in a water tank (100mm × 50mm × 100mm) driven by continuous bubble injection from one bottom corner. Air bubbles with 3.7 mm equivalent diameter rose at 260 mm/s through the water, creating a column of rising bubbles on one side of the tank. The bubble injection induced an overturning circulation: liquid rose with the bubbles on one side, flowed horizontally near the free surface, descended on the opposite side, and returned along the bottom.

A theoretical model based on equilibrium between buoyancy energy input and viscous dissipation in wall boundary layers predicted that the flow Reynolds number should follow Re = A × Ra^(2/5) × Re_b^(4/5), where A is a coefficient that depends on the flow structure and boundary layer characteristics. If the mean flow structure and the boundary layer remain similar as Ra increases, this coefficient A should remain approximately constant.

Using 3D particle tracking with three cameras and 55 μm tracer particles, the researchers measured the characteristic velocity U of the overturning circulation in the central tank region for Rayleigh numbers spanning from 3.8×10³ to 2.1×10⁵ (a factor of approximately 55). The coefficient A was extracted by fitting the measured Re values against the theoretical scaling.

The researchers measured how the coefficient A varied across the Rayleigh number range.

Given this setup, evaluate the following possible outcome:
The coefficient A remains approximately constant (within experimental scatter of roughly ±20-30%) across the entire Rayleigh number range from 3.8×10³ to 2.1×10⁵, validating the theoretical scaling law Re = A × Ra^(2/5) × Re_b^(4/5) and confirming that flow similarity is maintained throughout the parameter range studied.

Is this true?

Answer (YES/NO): YES